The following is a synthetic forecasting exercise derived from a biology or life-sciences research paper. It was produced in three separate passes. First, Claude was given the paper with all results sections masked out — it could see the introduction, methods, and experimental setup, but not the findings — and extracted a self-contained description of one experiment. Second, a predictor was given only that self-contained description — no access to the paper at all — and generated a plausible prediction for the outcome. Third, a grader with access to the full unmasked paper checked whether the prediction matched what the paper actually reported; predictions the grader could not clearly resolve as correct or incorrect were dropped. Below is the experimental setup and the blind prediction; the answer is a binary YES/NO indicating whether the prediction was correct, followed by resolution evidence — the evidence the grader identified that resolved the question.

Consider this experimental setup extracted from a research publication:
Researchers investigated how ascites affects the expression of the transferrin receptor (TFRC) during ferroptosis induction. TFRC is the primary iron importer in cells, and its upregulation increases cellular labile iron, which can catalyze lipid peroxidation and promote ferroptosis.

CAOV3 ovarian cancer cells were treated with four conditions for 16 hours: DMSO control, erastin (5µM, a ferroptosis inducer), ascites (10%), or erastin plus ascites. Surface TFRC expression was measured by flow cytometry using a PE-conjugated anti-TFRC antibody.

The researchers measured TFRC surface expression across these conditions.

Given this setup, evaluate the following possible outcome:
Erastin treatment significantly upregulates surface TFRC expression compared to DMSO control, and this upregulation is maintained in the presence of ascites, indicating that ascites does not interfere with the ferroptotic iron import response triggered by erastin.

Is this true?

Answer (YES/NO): NO